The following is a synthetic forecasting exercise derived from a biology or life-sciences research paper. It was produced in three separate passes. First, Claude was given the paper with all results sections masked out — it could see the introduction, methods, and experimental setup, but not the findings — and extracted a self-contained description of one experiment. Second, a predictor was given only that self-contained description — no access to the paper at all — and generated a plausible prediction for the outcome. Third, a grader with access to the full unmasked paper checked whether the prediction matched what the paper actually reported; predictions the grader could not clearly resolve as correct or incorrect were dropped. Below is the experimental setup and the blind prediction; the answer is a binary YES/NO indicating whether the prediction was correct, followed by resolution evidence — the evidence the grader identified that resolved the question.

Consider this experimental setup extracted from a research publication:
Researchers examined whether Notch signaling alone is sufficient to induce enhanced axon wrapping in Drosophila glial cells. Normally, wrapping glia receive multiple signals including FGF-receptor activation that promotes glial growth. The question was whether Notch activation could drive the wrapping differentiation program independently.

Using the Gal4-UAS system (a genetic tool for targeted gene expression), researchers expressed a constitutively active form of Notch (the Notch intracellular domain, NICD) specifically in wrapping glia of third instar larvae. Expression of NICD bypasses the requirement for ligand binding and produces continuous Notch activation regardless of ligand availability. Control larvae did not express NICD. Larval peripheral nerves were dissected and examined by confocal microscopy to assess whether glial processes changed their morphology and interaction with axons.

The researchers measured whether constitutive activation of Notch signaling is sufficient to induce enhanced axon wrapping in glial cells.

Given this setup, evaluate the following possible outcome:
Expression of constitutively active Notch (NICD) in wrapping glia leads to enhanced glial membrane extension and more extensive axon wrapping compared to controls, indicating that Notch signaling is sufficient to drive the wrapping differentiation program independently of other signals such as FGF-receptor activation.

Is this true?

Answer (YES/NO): YES